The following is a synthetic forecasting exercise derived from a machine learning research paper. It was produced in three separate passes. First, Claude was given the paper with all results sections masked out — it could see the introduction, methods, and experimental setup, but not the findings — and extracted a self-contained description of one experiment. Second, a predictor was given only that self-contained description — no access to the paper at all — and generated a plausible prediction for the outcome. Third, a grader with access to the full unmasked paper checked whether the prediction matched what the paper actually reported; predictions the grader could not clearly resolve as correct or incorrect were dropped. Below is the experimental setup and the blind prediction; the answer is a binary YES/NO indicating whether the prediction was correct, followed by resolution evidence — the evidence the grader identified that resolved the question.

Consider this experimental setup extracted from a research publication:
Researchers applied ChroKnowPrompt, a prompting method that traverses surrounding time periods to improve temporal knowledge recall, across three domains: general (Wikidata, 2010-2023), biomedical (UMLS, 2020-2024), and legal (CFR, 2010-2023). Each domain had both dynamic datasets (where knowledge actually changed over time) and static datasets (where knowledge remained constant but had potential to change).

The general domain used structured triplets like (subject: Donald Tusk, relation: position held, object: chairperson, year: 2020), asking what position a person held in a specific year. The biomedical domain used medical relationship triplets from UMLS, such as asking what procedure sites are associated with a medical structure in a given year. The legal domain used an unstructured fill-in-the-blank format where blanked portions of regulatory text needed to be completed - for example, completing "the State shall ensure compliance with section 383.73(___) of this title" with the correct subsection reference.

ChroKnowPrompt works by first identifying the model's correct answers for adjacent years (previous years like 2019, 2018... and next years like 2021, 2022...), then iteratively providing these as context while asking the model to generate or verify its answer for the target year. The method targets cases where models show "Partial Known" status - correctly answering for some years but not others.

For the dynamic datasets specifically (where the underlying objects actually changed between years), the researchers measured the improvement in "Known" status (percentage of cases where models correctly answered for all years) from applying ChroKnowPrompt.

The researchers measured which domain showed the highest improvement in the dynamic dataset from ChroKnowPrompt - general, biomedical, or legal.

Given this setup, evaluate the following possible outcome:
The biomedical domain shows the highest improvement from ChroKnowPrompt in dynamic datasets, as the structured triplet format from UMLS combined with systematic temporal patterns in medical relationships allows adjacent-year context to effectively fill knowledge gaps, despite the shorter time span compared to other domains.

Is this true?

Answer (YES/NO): YES